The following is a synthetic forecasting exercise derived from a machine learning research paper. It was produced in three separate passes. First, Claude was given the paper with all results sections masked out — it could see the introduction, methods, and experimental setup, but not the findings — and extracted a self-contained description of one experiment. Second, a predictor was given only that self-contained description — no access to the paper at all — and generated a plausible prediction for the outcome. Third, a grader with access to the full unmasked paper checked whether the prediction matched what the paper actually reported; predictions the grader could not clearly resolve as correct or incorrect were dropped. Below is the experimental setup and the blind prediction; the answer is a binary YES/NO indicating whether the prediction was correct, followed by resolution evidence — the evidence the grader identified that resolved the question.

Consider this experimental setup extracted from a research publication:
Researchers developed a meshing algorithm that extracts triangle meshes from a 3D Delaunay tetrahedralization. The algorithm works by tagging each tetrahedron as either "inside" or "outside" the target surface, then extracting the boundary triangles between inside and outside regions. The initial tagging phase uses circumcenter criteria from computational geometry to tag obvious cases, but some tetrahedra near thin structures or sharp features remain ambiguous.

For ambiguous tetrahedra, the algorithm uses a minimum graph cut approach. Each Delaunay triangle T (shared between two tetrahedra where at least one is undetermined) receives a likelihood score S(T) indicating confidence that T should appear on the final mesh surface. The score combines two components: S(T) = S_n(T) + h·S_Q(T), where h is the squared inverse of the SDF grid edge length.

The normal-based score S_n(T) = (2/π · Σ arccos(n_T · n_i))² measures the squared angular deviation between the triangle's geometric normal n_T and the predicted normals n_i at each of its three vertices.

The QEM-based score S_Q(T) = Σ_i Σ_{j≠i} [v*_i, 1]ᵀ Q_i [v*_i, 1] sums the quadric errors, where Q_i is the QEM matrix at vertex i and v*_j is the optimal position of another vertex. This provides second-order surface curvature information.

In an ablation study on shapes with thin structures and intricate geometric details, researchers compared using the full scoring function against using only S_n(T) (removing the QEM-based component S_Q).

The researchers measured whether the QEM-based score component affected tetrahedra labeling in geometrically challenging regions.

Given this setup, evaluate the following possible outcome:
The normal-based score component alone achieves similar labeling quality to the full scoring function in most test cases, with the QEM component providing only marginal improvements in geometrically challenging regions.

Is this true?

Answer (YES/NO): NO